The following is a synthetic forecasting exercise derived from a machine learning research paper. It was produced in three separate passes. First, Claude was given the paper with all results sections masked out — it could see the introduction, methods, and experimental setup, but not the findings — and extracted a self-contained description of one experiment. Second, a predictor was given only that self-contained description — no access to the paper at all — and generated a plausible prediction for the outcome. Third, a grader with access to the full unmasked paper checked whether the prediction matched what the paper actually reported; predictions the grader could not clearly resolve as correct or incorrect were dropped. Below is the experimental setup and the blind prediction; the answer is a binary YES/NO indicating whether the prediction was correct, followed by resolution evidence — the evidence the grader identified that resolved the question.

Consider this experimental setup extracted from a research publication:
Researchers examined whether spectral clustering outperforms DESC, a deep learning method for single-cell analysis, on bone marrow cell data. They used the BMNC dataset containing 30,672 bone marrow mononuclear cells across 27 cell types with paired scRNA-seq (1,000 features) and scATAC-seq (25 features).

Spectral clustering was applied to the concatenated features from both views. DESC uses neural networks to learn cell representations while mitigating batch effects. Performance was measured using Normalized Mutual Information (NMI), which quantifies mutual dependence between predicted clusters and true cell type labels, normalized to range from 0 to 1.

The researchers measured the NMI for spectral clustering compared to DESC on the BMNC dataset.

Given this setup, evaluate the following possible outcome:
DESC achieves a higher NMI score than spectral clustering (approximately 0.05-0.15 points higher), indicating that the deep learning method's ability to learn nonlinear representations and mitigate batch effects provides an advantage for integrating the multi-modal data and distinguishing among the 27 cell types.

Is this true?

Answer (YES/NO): NO